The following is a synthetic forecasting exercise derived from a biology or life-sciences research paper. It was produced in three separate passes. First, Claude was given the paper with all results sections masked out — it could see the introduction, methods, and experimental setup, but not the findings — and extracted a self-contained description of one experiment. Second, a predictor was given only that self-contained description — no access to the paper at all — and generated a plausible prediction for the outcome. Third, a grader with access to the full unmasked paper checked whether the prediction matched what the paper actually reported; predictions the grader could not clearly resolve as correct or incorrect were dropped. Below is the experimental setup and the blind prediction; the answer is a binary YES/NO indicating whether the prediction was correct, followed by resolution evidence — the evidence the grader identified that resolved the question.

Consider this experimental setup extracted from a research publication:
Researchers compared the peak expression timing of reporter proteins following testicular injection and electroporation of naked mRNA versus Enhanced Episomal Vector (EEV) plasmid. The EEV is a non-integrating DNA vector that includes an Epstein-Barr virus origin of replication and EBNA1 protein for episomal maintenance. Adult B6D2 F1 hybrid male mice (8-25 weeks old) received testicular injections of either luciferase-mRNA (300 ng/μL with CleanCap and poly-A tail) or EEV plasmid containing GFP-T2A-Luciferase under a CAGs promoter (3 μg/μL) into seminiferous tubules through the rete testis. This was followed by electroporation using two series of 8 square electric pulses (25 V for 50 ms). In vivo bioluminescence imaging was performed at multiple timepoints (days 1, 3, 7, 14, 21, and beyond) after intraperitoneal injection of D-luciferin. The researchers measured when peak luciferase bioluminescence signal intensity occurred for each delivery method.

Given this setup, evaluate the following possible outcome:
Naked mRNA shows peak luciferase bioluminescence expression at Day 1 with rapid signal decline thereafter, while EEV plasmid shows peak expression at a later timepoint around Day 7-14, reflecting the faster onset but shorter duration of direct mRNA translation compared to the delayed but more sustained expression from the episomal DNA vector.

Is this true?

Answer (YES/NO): NO